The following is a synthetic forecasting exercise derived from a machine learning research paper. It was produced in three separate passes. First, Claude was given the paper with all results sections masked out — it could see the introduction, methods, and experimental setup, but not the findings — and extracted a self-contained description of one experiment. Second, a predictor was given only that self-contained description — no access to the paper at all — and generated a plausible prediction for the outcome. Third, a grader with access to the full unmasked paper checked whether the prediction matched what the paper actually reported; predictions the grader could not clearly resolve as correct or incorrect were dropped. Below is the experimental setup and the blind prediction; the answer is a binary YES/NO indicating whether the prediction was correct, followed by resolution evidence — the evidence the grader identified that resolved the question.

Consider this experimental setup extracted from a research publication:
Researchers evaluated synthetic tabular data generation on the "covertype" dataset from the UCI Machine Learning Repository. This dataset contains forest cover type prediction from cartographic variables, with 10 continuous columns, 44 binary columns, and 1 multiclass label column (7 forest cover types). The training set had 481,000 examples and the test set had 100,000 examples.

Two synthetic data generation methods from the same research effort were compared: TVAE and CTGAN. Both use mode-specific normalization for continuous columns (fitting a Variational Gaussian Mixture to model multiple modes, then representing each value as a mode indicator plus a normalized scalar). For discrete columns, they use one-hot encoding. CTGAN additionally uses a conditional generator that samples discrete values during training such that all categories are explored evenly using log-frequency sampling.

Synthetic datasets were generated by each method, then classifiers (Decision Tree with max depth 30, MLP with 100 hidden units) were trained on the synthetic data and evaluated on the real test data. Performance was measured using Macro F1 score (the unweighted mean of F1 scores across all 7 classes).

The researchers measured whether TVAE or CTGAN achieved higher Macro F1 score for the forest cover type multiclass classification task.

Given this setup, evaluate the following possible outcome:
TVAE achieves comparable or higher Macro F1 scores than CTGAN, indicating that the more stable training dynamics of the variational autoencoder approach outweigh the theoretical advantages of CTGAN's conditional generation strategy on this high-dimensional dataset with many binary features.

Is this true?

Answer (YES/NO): YES